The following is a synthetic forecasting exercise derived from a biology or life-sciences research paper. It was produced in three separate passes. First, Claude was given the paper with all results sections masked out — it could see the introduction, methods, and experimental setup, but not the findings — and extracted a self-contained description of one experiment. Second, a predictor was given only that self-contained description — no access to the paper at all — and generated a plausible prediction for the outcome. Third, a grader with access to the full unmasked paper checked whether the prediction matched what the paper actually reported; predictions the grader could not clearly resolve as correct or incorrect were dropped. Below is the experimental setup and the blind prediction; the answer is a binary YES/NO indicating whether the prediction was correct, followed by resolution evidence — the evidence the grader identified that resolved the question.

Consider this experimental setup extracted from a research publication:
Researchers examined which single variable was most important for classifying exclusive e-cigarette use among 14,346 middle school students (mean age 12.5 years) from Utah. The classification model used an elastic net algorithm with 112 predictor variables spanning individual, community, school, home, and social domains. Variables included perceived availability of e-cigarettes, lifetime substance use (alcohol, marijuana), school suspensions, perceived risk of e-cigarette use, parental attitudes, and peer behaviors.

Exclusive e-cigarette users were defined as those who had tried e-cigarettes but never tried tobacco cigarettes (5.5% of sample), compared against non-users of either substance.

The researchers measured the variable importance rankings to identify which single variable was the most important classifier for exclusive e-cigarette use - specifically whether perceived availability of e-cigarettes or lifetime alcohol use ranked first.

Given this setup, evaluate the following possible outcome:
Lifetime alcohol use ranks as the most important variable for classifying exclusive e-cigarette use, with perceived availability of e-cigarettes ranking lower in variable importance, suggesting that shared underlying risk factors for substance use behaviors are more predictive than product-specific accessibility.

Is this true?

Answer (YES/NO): NO